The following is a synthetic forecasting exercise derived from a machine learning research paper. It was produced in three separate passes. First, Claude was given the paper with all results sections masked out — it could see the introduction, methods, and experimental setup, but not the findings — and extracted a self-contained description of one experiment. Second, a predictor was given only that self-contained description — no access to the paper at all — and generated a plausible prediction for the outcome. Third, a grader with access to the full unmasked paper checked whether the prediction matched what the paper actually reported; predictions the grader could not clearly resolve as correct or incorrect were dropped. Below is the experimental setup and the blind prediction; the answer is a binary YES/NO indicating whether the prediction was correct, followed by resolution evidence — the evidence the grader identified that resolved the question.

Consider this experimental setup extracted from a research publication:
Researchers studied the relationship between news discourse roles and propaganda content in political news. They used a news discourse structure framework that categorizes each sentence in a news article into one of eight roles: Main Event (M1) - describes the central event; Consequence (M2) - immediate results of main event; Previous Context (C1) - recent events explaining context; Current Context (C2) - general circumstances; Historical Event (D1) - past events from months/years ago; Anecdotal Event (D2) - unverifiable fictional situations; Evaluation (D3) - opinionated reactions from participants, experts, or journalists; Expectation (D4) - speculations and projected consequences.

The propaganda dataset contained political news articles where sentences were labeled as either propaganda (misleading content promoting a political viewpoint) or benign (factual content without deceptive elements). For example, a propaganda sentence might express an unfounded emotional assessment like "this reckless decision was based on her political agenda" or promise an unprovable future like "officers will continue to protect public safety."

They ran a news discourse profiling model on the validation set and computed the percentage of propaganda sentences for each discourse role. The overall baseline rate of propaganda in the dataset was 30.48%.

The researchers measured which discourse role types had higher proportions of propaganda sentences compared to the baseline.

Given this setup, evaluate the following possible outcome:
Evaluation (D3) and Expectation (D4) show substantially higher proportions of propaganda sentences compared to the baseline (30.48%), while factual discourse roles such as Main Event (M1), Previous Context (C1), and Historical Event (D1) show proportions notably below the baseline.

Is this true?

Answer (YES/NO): NO